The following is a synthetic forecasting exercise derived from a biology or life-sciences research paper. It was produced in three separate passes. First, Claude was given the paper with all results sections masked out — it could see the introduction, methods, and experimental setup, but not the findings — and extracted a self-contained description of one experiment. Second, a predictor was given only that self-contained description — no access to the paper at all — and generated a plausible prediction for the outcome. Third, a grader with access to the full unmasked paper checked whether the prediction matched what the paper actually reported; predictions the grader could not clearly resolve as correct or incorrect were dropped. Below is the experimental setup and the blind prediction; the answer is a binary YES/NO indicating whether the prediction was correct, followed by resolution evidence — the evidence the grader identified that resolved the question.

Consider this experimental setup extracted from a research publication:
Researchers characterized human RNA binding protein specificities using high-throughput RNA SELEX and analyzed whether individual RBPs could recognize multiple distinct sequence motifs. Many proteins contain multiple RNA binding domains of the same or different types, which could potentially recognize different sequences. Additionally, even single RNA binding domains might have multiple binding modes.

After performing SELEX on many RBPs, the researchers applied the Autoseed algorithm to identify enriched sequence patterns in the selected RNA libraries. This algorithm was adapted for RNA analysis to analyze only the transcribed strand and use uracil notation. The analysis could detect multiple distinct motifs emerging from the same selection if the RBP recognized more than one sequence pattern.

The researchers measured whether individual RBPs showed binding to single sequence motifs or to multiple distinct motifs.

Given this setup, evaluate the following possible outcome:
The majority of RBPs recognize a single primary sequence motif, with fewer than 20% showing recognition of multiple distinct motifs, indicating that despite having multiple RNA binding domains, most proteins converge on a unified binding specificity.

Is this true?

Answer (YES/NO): NO